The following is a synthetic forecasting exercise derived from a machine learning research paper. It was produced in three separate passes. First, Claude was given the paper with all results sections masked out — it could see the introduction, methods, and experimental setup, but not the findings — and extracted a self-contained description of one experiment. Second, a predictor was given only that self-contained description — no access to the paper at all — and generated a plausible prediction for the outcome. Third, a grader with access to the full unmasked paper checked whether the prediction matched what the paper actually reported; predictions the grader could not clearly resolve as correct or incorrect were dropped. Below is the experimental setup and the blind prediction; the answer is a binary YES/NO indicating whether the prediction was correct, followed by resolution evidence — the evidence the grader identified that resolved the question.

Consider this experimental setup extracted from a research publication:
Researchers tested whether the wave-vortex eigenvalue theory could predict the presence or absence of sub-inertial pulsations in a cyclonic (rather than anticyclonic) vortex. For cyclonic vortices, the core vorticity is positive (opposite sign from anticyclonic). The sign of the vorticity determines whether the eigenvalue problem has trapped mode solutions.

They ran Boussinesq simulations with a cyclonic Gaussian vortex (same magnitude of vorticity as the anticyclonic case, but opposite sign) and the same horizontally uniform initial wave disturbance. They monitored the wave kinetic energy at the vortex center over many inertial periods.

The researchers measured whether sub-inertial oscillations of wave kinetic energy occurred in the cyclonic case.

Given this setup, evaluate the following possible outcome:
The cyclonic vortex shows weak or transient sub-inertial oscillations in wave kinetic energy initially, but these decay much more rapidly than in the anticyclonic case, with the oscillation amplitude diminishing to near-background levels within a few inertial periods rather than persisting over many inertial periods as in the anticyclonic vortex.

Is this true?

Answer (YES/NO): NO